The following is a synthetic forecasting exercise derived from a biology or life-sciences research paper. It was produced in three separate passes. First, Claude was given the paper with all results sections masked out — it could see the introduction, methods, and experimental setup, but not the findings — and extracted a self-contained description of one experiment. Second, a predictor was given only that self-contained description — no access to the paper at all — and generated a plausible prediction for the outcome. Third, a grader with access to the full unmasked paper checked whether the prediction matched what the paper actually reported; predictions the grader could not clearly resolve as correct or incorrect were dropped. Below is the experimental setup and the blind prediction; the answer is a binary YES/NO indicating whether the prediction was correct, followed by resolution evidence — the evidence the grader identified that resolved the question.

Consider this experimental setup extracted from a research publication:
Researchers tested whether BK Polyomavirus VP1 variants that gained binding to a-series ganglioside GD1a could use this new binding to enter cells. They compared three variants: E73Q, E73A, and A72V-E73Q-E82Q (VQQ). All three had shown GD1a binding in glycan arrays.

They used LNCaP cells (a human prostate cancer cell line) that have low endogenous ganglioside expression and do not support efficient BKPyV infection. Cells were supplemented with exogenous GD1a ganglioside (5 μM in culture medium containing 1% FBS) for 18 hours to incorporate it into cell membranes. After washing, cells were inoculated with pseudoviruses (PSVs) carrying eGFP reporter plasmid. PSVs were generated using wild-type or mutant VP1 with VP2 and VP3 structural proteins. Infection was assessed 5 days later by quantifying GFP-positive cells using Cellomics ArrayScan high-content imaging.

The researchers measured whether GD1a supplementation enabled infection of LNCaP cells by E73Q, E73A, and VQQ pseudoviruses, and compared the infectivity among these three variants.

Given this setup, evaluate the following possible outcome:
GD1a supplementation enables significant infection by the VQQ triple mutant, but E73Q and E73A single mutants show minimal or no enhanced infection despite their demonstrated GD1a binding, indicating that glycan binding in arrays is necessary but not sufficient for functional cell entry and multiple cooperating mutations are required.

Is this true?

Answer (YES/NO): NO